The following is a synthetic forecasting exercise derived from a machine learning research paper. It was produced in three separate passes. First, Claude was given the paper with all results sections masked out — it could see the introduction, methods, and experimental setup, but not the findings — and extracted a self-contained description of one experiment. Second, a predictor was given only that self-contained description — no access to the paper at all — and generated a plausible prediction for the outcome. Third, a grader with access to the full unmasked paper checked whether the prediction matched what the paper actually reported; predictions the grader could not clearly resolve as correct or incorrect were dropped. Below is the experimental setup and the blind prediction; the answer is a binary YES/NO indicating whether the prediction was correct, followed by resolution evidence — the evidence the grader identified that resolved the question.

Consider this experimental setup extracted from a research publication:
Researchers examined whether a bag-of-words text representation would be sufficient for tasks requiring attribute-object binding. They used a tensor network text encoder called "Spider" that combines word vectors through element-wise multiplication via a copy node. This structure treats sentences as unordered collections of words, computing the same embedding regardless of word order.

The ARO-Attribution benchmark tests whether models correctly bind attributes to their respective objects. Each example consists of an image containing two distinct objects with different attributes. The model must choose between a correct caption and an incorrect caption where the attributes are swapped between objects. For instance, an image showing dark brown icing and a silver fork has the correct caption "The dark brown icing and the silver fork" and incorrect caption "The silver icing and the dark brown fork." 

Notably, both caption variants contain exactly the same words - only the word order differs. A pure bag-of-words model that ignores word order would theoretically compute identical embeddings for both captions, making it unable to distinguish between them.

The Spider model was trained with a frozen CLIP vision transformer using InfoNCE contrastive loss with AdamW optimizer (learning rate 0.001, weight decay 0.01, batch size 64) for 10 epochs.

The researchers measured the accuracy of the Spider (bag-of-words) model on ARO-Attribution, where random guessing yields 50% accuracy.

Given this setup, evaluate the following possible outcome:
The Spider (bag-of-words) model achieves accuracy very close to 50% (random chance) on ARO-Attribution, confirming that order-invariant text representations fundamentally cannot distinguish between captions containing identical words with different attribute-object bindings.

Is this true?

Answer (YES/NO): YES